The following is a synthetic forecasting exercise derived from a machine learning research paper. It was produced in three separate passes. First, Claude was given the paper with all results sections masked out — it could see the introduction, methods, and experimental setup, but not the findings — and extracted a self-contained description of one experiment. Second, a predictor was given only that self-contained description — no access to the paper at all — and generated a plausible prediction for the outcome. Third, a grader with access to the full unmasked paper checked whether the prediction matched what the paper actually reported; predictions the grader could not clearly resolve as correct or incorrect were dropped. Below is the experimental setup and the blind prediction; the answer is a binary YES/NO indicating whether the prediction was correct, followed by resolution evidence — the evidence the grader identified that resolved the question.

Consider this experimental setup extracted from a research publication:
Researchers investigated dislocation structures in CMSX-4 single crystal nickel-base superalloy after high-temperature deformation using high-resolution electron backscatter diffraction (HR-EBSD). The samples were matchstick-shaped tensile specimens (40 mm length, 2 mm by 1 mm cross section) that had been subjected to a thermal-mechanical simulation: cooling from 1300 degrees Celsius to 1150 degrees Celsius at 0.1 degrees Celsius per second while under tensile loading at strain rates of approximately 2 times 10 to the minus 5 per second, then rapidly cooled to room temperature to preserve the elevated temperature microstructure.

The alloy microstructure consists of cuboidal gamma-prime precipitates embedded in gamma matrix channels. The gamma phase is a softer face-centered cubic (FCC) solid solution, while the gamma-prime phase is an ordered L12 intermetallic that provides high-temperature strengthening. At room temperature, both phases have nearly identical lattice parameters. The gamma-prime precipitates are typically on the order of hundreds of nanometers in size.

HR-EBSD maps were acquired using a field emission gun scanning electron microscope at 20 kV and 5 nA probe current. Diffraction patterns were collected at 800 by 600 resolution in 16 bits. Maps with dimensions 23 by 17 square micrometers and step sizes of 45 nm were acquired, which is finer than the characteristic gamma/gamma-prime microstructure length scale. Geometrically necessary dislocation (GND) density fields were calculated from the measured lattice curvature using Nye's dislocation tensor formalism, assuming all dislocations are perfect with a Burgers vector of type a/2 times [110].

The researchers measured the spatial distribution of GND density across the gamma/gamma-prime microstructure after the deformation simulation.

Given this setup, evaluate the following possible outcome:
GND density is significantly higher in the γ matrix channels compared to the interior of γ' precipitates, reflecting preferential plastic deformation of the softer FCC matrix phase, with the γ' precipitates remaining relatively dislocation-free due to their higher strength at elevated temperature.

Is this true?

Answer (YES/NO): NO